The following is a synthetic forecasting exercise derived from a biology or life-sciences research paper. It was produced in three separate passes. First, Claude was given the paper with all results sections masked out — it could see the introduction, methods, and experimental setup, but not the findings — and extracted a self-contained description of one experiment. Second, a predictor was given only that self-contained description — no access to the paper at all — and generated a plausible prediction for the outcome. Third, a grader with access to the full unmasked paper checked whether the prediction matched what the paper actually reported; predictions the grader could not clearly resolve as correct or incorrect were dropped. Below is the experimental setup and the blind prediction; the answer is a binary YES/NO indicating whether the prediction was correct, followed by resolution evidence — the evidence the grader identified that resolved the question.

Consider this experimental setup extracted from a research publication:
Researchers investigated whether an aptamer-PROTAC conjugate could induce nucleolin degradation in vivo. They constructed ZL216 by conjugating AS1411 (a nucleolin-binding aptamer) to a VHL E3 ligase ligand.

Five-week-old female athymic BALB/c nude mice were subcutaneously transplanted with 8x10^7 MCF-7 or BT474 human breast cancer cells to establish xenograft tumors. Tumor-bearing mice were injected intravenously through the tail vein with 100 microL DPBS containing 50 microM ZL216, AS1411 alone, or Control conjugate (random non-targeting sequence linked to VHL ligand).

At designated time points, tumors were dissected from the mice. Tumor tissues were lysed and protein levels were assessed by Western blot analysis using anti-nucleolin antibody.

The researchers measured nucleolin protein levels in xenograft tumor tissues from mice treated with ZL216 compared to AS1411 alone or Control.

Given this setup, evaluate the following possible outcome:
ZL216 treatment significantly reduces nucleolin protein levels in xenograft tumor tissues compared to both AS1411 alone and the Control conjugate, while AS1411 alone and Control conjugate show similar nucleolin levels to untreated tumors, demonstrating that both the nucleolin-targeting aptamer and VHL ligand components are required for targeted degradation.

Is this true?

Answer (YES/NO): YES